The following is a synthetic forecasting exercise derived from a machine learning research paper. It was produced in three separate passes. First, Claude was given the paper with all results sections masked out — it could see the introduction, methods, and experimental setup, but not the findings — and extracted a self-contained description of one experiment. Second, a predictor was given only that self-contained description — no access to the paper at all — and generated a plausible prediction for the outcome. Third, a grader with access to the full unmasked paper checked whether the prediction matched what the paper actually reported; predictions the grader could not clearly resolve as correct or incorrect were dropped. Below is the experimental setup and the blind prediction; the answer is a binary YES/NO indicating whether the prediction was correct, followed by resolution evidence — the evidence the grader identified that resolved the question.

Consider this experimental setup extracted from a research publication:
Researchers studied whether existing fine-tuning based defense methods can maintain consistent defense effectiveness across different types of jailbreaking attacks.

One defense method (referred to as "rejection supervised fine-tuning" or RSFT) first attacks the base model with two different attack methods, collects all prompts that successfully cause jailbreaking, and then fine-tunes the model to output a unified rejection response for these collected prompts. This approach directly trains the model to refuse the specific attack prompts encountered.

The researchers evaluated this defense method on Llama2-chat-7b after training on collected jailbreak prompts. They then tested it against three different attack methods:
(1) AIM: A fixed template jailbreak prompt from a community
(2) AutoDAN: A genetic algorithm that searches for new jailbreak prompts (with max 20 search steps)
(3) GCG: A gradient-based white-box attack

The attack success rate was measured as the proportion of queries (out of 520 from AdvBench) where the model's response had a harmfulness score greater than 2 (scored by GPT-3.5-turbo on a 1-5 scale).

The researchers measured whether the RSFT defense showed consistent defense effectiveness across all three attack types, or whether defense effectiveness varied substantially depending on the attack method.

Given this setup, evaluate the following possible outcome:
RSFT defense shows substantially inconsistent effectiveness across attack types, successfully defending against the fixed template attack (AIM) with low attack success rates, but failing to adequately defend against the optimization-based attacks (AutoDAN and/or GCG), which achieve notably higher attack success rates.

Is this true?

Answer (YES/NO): NO